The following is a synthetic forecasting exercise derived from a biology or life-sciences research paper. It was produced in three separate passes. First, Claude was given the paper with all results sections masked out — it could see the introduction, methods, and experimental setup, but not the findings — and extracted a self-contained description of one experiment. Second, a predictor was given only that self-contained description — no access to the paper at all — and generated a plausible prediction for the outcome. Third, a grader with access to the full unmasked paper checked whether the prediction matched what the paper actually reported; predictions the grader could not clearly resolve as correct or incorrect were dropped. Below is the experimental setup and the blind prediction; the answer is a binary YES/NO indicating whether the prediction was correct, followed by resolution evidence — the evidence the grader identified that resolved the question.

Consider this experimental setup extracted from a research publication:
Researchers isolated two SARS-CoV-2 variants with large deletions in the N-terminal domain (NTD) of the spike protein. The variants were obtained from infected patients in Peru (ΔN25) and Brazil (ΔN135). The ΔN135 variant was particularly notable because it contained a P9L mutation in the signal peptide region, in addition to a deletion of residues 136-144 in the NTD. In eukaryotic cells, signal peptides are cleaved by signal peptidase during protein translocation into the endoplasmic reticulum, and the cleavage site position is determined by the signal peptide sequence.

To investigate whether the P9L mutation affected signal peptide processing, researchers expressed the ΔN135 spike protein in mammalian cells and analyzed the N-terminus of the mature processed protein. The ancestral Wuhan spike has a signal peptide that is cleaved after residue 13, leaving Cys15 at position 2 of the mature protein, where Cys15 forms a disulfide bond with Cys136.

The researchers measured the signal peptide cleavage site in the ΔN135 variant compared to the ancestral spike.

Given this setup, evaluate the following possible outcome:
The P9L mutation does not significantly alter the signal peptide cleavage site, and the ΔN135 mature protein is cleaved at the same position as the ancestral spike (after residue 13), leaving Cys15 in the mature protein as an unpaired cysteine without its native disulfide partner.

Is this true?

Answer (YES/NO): NO